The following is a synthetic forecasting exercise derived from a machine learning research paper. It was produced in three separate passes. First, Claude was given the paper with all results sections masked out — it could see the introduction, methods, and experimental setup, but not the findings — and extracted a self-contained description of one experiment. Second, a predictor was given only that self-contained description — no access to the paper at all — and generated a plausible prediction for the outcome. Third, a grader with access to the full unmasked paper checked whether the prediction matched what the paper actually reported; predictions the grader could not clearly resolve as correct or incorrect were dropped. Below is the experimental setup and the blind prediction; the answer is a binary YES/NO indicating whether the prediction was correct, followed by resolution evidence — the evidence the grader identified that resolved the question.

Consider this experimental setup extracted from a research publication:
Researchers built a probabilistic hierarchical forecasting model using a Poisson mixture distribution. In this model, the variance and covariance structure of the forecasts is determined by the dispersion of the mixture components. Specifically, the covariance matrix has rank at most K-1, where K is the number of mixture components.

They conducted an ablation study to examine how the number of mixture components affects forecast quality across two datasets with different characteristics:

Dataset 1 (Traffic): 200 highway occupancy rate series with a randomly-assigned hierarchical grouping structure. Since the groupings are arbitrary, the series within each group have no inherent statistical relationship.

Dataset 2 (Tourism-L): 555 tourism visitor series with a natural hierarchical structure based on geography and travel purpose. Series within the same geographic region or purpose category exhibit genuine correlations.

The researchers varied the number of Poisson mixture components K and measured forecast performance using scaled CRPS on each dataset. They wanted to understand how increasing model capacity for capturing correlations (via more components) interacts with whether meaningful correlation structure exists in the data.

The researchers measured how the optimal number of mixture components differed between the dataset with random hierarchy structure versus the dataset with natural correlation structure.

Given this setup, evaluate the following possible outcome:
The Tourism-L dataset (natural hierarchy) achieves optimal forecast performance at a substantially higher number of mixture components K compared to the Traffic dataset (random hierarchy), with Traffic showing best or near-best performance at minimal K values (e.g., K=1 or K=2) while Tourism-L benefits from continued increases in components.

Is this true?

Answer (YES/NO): NO